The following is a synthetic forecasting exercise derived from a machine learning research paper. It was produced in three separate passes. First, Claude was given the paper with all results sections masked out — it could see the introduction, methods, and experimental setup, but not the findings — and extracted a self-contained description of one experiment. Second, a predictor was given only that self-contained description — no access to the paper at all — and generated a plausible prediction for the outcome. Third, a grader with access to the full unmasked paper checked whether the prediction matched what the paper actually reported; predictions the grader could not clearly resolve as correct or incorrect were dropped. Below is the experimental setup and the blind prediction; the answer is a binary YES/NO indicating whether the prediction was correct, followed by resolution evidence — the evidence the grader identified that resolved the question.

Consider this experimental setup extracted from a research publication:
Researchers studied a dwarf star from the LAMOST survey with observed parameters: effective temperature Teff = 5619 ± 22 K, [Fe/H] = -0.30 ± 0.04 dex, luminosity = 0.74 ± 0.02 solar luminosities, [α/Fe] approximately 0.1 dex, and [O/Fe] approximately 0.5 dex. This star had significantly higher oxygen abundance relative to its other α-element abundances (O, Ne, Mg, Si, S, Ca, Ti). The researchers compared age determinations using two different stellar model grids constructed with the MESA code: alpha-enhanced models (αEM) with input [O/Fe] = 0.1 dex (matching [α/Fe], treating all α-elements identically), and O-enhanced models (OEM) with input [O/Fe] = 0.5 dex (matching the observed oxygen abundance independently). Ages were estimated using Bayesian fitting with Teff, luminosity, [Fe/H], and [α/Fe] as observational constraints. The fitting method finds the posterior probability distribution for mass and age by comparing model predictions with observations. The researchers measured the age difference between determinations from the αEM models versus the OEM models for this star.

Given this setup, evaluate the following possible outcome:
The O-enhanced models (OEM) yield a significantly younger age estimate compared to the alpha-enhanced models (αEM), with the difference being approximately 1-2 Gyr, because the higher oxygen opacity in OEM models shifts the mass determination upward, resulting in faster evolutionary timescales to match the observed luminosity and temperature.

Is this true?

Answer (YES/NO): NO